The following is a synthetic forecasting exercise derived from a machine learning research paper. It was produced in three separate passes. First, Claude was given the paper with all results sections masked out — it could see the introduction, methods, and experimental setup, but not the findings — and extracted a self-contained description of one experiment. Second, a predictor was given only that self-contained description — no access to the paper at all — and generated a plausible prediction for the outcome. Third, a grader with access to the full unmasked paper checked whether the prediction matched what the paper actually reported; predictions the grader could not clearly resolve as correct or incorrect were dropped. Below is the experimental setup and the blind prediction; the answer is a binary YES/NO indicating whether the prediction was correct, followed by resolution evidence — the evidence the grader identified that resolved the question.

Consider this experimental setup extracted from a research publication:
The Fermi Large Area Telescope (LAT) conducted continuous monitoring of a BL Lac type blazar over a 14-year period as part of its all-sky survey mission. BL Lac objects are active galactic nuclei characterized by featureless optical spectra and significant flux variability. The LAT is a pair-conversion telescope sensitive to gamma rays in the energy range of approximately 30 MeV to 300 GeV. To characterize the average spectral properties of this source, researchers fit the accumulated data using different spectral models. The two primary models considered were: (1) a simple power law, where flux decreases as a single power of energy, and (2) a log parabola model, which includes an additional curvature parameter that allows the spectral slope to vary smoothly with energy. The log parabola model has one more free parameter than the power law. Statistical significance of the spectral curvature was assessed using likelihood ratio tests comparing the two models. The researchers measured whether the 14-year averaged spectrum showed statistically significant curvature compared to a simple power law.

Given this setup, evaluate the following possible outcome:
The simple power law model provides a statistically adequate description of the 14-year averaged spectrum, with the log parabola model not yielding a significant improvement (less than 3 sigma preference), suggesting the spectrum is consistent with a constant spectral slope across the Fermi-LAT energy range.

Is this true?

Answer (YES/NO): NO